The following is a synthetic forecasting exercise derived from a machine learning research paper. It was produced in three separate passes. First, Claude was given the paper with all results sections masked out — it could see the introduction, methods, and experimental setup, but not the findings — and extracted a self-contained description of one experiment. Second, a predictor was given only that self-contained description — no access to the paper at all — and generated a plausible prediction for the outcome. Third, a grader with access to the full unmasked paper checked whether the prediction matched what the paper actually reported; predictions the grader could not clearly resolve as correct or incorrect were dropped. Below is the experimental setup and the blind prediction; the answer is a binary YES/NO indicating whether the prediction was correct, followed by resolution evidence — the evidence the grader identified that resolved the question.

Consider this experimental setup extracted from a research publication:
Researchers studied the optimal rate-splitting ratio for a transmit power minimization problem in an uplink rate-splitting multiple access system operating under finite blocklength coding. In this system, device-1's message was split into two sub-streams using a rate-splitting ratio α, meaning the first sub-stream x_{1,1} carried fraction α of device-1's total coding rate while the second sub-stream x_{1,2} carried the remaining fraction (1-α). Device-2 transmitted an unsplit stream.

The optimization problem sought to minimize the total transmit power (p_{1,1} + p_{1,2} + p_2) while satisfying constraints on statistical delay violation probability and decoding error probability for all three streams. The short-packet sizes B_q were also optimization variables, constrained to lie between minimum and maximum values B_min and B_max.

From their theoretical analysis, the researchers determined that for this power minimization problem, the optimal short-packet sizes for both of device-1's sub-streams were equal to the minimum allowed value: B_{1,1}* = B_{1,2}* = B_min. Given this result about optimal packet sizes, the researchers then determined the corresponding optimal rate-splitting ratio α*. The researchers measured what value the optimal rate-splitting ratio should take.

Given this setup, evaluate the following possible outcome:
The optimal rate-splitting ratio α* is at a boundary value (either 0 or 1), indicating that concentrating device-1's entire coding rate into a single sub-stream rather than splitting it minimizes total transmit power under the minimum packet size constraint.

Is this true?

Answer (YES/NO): NO